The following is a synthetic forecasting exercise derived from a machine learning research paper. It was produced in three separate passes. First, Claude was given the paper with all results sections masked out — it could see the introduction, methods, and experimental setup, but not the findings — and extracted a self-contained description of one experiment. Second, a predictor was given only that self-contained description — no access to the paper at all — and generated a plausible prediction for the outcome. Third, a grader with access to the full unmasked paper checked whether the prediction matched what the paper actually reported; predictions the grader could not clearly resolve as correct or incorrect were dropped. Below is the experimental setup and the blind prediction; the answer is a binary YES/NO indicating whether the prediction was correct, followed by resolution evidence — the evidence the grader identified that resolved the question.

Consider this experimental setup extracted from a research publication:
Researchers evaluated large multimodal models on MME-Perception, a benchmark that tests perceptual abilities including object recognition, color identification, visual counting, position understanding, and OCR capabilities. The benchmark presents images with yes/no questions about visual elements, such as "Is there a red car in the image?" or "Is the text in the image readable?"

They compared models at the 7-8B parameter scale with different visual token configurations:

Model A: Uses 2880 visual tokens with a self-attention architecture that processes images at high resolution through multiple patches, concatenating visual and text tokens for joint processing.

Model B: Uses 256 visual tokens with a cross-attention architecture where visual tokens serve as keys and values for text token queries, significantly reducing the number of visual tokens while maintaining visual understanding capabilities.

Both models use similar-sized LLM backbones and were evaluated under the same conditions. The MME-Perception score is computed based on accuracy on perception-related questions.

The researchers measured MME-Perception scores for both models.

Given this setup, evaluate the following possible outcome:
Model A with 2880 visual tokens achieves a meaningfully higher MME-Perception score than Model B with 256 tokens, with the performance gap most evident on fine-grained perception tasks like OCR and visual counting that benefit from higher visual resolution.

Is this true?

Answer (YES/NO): NO